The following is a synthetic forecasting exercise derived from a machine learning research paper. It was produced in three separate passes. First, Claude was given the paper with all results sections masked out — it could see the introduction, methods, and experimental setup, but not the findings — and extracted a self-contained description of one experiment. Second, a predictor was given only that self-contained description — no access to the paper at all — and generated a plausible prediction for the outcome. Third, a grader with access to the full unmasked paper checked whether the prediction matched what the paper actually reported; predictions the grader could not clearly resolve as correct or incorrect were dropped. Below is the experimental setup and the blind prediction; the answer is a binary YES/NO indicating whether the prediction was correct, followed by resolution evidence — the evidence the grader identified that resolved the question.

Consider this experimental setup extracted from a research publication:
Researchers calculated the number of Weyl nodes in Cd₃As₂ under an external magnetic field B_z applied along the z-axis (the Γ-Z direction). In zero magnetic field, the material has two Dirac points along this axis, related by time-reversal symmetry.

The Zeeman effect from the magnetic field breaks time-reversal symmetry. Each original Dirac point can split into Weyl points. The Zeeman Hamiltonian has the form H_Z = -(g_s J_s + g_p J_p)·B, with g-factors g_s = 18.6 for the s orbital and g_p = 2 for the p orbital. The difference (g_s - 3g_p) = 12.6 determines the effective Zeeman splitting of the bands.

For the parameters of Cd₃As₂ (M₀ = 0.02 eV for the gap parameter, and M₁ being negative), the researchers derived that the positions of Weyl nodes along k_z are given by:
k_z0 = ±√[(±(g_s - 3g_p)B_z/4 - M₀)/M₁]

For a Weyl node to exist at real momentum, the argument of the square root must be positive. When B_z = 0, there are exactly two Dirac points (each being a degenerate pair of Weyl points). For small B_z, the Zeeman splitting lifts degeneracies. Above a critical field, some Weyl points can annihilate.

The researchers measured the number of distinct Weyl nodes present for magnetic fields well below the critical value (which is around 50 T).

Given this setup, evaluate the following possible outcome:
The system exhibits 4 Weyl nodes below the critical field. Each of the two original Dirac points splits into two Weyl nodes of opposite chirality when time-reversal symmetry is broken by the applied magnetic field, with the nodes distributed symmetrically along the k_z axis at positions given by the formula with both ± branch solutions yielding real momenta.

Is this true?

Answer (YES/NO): YES